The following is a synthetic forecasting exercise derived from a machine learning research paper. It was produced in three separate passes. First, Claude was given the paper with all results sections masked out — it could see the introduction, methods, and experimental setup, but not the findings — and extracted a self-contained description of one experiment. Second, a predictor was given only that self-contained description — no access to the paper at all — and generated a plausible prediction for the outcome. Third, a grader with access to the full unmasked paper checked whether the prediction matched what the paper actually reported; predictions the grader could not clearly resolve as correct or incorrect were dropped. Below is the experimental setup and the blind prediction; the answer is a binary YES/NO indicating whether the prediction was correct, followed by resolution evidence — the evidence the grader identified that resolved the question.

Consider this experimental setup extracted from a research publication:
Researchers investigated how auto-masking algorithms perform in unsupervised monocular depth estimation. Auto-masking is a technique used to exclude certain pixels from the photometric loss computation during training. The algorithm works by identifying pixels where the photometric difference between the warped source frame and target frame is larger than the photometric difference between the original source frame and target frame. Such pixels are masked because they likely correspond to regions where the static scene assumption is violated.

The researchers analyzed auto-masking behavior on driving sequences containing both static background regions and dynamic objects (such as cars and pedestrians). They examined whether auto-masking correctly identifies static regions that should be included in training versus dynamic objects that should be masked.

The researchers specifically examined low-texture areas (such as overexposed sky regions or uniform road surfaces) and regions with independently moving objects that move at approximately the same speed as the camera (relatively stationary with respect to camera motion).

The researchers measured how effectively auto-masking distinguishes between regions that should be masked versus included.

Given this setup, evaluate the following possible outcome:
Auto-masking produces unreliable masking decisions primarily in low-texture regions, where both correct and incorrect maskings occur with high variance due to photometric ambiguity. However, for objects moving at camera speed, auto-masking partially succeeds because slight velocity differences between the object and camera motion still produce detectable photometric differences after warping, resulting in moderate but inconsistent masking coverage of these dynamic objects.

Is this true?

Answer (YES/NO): NO